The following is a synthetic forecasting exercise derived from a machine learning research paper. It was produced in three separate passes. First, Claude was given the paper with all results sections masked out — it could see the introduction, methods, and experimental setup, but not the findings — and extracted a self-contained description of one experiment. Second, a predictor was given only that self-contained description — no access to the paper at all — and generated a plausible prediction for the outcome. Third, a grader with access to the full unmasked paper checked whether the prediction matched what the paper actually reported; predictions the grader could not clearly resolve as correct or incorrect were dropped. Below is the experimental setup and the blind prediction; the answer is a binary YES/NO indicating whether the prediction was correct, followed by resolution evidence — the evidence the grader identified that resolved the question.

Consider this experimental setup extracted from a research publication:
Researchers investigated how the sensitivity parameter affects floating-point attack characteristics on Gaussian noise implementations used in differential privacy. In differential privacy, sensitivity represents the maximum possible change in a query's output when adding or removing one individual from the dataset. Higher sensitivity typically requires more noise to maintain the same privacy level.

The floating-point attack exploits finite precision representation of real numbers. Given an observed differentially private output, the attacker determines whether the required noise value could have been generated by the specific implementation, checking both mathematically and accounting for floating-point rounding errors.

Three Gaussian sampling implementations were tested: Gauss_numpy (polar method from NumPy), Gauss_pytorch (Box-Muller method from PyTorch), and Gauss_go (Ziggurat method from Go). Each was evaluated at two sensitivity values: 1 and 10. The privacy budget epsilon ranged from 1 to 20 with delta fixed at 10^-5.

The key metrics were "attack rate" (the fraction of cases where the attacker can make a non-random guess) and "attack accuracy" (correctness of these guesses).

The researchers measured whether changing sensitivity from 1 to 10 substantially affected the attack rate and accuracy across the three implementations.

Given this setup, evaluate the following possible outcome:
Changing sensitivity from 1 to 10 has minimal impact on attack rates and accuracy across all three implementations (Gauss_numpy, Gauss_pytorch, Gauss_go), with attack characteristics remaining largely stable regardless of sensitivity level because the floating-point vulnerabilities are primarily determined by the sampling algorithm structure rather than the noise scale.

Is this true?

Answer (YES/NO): YES